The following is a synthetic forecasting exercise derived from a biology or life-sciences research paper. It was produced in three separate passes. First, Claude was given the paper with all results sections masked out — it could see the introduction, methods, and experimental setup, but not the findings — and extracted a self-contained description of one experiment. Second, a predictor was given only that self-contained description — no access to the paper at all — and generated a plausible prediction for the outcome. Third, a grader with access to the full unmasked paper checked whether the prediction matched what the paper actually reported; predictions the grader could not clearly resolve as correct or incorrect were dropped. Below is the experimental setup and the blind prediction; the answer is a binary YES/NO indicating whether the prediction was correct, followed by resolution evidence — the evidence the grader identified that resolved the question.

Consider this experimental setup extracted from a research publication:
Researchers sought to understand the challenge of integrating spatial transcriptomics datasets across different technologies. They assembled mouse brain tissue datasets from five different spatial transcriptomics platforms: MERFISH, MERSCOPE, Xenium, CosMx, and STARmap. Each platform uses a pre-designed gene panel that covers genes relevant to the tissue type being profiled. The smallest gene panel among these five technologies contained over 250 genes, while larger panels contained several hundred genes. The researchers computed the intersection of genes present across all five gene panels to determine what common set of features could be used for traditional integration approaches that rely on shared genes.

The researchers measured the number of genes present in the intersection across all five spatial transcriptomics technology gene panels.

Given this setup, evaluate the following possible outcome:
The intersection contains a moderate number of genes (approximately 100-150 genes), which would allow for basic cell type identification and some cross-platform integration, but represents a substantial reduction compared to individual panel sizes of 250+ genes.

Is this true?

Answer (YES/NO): NO